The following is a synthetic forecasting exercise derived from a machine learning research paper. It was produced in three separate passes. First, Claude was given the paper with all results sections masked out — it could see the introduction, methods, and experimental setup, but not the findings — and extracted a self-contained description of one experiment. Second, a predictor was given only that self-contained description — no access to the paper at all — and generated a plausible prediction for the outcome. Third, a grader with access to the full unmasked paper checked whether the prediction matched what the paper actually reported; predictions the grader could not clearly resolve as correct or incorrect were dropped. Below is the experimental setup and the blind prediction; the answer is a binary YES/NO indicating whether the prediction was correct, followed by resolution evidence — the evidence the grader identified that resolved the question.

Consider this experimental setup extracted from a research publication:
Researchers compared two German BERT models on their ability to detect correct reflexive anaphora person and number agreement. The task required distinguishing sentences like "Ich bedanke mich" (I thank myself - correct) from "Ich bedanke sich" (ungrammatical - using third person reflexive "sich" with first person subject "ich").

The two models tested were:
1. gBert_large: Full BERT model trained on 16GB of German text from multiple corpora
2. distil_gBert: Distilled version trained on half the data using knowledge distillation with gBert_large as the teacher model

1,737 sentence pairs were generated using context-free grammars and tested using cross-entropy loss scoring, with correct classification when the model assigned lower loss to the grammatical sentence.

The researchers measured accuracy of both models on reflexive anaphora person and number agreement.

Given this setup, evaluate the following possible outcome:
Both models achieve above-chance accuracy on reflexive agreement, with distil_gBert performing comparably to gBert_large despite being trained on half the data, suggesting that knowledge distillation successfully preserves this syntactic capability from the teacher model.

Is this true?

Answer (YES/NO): NO